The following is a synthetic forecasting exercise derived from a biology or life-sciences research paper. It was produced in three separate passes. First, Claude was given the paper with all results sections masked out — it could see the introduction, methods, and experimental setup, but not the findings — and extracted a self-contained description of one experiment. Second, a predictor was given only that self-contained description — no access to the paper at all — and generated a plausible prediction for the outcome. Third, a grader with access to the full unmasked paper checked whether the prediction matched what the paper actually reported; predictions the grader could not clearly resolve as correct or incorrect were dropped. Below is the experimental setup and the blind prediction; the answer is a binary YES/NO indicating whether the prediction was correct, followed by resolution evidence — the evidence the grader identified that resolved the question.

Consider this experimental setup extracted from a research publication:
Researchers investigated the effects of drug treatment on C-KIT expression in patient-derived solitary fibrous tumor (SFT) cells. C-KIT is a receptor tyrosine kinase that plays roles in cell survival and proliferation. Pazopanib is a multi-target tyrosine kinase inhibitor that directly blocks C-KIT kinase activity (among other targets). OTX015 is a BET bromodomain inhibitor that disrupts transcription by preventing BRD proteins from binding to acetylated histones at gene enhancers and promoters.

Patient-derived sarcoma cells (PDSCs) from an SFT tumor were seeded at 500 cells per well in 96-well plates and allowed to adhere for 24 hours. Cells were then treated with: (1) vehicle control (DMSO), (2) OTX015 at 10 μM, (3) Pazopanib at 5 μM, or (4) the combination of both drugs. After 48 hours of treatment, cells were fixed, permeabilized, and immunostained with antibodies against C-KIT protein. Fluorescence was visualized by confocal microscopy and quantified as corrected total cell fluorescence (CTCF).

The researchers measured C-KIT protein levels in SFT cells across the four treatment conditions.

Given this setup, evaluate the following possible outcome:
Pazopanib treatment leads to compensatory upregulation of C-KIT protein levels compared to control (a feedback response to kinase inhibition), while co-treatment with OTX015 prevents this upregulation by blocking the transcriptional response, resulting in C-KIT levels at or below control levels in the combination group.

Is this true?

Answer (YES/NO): NO